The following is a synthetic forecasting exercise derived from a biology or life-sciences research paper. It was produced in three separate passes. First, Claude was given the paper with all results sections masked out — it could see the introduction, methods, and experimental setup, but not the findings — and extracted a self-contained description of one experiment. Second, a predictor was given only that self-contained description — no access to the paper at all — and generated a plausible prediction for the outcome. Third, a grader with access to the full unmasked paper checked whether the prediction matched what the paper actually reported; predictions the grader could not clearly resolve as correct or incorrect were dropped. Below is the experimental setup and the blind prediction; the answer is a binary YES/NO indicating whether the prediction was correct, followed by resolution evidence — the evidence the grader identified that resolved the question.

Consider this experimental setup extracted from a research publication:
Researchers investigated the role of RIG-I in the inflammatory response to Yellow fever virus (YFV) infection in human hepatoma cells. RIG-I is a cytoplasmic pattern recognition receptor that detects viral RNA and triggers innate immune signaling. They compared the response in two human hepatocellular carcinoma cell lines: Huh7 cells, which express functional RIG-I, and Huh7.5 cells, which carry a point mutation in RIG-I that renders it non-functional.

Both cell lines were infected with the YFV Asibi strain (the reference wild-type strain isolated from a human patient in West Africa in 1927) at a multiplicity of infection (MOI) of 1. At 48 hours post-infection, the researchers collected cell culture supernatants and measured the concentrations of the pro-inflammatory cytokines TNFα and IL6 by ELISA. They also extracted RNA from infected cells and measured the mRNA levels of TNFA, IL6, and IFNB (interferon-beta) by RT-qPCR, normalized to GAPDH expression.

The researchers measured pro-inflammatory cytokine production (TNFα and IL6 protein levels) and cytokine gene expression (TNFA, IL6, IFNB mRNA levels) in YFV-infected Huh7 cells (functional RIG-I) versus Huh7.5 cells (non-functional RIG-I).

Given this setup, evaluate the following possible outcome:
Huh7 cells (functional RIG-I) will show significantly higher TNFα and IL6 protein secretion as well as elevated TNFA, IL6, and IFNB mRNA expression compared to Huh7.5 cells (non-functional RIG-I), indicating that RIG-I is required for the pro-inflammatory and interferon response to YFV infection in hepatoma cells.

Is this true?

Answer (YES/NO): YES